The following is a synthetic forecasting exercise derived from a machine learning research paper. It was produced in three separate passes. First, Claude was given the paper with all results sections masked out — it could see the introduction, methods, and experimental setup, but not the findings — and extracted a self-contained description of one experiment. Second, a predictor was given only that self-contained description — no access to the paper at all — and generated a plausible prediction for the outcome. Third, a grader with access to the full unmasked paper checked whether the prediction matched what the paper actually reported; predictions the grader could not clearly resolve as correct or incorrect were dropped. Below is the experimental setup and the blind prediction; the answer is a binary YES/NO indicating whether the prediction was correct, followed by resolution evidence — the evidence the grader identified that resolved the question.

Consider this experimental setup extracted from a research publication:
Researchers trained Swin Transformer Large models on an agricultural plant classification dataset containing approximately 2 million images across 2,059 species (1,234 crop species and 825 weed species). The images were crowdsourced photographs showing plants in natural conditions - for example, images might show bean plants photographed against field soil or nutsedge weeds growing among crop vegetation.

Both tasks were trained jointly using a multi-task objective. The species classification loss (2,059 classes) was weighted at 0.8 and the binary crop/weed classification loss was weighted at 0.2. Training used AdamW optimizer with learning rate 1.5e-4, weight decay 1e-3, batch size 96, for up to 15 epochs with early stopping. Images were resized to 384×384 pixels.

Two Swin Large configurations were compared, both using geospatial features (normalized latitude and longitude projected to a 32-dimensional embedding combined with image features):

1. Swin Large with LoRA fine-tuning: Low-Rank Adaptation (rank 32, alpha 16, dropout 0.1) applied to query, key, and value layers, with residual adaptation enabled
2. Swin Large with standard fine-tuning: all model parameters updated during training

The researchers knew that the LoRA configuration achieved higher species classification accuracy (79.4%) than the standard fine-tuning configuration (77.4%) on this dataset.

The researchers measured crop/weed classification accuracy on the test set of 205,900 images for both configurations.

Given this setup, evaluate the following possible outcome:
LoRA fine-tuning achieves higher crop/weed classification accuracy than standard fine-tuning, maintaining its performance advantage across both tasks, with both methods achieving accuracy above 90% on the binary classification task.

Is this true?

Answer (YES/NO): NO